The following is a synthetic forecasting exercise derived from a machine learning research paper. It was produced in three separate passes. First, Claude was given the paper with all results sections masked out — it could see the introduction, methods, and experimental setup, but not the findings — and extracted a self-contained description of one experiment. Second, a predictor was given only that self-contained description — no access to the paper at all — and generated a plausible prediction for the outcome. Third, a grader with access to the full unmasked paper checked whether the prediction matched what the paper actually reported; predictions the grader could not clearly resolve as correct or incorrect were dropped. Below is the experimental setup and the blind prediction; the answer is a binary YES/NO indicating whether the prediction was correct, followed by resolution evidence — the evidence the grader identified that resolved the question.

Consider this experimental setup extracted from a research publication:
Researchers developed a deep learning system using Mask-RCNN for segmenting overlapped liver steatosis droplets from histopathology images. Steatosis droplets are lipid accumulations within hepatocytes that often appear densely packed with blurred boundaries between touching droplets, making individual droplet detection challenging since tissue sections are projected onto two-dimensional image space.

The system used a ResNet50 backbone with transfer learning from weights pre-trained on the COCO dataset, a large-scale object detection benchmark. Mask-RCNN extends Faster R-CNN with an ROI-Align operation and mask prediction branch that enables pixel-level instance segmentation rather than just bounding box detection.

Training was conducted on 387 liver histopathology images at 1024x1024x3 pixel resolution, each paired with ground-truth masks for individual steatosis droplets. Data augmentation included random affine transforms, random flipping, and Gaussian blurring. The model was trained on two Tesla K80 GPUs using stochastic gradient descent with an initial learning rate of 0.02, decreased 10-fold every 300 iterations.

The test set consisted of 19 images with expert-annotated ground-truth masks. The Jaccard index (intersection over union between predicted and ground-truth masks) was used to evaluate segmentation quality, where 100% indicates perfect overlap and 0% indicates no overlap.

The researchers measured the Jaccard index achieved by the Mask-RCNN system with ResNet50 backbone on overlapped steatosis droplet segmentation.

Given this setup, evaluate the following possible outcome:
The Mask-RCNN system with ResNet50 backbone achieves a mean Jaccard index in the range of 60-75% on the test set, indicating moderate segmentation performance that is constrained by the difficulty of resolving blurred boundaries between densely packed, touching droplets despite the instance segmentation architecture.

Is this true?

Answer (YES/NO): NO